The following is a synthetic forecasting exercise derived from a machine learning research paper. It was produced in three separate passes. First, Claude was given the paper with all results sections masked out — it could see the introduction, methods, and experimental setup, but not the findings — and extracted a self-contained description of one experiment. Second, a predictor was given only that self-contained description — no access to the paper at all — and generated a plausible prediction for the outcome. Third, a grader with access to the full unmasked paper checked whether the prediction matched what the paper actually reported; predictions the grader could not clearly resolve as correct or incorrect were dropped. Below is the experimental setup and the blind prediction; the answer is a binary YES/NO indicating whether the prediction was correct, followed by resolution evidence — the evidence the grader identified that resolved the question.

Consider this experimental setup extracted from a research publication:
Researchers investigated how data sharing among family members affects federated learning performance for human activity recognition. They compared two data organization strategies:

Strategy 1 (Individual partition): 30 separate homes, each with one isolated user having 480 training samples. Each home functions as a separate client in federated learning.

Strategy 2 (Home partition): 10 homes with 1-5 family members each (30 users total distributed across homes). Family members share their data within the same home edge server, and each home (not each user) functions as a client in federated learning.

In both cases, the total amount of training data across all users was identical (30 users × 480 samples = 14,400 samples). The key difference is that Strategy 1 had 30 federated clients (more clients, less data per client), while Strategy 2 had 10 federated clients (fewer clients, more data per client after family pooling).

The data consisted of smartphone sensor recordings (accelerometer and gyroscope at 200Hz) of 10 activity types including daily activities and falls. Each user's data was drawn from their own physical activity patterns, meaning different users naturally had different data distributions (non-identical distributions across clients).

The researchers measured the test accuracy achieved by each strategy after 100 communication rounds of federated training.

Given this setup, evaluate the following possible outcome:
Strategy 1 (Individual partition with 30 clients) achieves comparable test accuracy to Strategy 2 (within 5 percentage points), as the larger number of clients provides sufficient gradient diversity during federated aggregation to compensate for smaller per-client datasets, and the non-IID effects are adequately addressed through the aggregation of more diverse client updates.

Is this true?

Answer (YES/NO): YES